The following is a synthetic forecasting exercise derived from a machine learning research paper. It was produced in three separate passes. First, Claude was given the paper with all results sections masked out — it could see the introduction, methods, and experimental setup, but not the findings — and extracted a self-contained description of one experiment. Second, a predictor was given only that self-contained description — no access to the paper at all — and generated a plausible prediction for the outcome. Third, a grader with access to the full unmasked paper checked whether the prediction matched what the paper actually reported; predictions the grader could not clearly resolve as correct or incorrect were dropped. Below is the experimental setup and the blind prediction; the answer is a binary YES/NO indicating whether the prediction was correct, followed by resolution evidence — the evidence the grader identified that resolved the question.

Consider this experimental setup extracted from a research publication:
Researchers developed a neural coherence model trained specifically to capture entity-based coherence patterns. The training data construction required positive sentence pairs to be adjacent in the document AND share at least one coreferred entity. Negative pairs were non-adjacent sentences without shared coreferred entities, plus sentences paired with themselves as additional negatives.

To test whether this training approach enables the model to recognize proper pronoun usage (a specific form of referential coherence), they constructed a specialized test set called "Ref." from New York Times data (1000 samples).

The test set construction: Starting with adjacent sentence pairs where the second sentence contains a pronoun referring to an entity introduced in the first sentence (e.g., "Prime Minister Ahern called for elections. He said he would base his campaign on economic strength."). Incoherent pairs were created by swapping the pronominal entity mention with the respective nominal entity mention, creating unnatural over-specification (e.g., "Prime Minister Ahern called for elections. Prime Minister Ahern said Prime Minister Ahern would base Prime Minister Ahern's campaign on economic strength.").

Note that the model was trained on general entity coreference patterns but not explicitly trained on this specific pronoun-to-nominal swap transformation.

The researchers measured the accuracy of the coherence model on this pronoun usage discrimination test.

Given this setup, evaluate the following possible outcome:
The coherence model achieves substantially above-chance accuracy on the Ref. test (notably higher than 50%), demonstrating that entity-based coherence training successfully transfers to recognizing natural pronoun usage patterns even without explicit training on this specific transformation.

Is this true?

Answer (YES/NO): YES